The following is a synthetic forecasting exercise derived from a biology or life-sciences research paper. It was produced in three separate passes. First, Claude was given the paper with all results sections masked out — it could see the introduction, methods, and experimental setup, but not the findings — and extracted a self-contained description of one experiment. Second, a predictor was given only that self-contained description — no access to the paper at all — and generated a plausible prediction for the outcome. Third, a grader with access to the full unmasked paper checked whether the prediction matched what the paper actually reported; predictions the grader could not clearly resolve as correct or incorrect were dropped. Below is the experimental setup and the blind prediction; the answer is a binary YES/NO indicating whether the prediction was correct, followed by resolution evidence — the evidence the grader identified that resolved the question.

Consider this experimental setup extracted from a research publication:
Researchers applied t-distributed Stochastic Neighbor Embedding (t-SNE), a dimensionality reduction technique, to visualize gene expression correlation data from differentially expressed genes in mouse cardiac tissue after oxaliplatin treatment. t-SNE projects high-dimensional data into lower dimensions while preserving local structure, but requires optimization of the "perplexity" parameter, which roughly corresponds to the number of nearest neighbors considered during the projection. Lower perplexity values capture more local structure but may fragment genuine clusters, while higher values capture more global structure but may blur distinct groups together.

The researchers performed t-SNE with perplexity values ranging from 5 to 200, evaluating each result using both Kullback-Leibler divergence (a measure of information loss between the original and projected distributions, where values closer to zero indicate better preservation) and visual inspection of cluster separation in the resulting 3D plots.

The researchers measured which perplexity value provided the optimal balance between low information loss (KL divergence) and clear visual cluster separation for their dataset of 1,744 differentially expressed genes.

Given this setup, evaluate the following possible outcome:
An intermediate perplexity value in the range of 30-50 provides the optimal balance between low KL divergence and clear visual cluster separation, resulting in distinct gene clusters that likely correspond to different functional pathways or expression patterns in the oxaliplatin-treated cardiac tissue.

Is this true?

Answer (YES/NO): NO